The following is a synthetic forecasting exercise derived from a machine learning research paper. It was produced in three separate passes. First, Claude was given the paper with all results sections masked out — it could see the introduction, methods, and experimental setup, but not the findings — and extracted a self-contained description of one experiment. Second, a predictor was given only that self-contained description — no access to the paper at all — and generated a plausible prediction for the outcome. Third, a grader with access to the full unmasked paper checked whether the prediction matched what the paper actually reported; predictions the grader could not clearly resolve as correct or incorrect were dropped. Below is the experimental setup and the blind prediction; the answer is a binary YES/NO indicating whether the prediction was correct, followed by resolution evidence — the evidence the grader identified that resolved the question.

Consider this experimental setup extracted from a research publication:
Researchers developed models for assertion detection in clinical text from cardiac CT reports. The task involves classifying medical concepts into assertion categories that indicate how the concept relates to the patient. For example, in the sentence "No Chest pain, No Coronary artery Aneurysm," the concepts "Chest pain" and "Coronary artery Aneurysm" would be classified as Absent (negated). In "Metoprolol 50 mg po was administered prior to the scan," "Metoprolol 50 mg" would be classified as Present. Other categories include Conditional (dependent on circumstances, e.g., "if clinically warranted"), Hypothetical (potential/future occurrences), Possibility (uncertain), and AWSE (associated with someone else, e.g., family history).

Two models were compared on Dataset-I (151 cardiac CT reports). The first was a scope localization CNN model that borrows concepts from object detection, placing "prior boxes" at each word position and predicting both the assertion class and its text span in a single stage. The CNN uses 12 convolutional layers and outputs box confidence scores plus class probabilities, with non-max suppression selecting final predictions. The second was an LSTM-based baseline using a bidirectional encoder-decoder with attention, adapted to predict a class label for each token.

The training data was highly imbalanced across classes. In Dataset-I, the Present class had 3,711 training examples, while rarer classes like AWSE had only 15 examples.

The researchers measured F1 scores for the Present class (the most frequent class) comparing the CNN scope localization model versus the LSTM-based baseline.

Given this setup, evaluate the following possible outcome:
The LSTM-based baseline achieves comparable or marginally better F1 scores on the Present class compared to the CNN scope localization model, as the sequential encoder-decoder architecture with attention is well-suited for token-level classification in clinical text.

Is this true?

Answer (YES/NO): NO